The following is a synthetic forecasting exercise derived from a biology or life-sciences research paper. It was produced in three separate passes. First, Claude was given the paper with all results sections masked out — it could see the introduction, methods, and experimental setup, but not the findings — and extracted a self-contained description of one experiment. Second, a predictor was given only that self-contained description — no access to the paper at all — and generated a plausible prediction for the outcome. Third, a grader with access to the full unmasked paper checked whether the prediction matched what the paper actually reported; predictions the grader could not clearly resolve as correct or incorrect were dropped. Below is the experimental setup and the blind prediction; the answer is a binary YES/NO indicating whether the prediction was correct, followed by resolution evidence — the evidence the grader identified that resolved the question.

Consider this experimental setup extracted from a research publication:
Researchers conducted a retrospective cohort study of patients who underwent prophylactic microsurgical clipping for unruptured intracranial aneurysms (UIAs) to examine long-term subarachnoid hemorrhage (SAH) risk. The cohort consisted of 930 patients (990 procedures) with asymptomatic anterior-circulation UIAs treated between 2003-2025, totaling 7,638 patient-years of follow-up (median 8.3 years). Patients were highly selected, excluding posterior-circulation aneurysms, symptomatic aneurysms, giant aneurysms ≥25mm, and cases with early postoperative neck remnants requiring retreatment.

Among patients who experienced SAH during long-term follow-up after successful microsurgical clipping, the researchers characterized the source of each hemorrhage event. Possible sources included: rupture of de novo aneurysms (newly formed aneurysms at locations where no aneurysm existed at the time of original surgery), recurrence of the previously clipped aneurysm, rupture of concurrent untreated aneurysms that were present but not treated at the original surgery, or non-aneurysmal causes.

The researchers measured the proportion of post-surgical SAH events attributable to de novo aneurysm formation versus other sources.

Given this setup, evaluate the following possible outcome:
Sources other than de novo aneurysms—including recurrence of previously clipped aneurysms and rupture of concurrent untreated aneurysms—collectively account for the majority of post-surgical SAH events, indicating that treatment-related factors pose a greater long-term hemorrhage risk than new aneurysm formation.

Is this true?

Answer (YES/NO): NO